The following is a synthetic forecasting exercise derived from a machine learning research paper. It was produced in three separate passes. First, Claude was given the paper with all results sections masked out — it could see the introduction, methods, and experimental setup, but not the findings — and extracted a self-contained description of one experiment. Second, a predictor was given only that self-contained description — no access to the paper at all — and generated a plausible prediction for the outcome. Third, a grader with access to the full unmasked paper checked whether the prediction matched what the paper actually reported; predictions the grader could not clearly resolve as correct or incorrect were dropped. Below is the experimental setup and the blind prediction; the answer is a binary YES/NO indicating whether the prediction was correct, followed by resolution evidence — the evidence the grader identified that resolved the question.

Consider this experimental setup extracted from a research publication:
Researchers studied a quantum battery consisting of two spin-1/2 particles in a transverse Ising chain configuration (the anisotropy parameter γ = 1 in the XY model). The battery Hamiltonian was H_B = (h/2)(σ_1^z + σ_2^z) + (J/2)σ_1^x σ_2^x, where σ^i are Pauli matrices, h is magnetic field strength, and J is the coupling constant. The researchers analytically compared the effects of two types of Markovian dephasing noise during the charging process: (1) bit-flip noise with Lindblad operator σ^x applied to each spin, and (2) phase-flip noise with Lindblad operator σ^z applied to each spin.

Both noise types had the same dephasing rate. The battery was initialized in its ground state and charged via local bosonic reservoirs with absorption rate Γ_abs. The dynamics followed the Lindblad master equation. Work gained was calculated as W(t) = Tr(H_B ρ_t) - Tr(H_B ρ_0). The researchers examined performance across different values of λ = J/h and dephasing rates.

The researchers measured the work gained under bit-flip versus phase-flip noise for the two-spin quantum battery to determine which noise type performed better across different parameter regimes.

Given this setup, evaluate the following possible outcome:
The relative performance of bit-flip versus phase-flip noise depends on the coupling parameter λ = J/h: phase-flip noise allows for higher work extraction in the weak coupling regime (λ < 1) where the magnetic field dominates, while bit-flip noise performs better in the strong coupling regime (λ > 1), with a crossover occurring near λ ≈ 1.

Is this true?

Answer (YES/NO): NO